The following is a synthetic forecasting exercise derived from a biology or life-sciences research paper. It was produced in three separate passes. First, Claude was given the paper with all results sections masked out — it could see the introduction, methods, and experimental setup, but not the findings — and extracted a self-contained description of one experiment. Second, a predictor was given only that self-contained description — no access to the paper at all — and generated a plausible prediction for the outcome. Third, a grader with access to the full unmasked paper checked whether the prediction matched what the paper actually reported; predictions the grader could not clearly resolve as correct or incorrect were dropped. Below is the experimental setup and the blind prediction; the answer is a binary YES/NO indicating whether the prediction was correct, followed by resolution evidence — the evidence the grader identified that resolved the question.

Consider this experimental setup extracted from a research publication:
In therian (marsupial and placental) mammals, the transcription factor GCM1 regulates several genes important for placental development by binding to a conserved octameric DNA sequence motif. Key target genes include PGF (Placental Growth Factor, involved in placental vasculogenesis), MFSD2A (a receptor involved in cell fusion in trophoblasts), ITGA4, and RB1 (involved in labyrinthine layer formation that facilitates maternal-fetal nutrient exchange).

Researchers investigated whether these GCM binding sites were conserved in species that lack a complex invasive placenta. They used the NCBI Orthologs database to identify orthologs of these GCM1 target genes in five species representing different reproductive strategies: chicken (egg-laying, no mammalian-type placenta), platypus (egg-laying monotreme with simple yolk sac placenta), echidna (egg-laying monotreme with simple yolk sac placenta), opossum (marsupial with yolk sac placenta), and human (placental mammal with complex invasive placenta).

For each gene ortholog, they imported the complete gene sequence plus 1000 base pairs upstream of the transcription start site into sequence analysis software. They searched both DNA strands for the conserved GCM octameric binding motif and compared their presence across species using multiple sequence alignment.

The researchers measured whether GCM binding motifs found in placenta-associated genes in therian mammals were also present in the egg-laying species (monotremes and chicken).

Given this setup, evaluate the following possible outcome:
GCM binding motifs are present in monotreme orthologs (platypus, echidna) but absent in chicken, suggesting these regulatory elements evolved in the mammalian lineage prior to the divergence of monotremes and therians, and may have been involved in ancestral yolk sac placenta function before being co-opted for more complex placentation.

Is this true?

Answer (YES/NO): NO